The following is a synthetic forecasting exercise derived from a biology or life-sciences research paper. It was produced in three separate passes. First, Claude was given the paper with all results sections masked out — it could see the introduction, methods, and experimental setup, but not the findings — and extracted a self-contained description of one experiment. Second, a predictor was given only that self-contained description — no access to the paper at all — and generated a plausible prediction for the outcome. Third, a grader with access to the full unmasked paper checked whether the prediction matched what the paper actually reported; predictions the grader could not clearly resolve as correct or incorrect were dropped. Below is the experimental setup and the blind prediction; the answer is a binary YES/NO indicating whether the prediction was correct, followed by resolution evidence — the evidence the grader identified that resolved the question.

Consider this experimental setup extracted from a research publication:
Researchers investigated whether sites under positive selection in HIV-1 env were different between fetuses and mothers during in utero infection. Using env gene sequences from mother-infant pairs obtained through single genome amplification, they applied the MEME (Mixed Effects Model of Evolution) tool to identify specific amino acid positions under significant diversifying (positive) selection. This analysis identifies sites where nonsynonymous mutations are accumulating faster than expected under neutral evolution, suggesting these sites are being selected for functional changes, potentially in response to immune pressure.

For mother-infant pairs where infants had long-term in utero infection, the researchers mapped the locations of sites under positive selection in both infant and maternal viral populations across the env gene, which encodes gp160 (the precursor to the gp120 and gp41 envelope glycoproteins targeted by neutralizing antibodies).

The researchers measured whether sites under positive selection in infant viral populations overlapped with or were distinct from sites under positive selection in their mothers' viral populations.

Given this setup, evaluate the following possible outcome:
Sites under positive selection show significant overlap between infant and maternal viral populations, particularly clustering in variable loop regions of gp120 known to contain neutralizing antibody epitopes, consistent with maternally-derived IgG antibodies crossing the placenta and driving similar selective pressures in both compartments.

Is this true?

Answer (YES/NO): NO